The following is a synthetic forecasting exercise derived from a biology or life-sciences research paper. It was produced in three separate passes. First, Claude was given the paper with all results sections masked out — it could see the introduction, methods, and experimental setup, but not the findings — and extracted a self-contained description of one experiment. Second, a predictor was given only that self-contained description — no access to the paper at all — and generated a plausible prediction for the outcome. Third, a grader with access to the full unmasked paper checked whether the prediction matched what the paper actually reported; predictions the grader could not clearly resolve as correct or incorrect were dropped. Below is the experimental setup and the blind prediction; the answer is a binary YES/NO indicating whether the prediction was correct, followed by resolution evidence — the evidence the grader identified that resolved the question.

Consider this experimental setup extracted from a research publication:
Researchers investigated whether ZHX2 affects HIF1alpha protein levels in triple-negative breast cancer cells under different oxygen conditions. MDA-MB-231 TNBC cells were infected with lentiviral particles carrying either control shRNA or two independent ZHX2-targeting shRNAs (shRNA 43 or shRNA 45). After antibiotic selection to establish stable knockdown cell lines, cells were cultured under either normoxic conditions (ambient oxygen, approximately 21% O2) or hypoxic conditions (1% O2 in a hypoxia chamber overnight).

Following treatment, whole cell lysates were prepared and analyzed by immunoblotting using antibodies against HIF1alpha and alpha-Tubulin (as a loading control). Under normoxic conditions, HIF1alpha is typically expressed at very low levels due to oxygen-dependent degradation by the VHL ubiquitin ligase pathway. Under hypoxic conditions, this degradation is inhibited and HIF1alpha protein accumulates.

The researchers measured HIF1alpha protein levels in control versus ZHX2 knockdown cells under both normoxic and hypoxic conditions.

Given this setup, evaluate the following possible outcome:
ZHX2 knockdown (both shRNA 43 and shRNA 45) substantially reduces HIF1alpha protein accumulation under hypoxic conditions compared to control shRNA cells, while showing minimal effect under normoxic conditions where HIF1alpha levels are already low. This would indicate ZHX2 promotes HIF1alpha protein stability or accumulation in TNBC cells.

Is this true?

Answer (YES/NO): YES